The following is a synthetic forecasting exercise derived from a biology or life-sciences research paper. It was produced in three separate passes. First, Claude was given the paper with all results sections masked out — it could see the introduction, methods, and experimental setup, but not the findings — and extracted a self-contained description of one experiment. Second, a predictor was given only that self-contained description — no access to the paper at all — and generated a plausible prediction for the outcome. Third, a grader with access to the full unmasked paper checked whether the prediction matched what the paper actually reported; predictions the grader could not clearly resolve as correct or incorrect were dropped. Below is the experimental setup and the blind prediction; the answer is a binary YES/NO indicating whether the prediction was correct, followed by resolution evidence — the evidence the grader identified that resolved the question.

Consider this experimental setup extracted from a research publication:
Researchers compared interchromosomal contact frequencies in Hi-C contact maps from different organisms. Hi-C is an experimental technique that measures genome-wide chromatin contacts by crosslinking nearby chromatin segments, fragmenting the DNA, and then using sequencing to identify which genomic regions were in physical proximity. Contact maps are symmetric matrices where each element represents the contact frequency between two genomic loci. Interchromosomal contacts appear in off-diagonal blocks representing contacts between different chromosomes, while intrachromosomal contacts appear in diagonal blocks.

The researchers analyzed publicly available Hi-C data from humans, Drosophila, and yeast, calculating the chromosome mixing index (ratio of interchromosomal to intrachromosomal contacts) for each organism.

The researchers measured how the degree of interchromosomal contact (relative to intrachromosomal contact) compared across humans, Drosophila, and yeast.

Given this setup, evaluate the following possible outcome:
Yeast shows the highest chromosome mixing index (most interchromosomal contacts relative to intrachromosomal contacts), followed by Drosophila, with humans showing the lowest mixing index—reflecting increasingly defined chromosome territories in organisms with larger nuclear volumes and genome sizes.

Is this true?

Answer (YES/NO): NO